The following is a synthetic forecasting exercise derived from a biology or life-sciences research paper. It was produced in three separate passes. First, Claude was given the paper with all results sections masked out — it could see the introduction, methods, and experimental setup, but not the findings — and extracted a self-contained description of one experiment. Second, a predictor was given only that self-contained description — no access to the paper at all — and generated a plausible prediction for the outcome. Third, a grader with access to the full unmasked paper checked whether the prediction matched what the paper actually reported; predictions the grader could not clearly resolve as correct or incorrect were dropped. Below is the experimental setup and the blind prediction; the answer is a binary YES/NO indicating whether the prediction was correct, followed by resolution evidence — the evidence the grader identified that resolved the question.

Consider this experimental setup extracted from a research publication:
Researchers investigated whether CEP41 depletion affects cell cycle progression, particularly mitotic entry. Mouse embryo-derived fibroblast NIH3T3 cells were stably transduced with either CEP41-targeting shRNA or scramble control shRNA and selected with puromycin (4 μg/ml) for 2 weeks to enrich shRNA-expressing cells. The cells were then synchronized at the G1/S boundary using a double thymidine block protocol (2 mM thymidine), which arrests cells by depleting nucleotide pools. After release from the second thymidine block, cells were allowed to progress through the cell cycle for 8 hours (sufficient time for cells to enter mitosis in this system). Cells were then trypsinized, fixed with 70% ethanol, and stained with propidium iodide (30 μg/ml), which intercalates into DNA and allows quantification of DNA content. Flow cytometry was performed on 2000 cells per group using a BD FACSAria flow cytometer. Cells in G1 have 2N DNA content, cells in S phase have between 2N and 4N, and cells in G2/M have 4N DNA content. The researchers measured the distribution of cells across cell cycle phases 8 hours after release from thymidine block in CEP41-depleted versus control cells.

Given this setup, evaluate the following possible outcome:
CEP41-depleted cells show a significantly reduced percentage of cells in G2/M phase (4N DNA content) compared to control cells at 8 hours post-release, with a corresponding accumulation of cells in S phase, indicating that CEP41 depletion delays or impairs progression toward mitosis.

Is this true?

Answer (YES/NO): NO